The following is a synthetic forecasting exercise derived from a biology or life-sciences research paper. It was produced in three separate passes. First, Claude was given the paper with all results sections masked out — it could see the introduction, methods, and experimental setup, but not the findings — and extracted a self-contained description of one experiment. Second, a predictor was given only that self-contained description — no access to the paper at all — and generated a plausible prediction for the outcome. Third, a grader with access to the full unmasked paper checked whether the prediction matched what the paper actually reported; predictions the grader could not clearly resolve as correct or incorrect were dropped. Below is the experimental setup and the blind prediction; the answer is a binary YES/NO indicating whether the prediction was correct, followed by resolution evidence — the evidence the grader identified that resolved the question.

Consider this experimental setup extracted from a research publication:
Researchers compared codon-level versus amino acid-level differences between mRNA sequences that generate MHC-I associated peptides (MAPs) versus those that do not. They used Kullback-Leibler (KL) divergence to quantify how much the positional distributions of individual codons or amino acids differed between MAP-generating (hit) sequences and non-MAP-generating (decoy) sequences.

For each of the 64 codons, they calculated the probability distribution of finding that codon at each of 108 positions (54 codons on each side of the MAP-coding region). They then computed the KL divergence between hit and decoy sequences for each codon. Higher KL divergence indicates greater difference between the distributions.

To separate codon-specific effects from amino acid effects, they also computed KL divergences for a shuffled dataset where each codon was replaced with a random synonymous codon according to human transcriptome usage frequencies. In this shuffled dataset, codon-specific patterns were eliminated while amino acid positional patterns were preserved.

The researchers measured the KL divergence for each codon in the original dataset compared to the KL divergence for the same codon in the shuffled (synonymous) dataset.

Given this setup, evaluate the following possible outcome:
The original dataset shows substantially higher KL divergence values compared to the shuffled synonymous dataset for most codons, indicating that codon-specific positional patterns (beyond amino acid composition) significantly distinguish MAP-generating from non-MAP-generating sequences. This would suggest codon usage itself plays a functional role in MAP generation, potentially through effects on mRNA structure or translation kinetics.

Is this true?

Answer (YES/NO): YES